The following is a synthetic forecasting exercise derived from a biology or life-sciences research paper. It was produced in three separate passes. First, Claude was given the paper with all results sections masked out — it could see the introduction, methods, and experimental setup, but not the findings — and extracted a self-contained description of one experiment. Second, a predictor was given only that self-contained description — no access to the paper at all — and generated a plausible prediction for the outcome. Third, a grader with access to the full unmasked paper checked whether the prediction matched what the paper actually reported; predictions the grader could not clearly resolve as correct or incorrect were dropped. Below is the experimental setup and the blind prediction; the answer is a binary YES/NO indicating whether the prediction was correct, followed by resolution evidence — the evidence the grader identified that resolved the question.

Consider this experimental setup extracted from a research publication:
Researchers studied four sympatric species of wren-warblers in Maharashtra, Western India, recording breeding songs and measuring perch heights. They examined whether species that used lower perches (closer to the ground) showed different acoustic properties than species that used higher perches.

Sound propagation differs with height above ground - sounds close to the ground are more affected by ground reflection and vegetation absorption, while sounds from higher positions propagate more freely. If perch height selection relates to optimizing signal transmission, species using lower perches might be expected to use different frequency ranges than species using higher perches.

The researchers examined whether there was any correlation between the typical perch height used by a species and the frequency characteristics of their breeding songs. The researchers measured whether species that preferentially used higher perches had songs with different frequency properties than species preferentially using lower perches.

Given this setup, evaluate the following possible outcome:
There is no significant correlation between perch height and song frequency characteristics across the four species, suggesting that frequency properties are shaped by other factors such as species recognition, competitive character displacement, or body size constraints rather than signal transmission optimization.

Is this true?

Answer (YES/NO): NO